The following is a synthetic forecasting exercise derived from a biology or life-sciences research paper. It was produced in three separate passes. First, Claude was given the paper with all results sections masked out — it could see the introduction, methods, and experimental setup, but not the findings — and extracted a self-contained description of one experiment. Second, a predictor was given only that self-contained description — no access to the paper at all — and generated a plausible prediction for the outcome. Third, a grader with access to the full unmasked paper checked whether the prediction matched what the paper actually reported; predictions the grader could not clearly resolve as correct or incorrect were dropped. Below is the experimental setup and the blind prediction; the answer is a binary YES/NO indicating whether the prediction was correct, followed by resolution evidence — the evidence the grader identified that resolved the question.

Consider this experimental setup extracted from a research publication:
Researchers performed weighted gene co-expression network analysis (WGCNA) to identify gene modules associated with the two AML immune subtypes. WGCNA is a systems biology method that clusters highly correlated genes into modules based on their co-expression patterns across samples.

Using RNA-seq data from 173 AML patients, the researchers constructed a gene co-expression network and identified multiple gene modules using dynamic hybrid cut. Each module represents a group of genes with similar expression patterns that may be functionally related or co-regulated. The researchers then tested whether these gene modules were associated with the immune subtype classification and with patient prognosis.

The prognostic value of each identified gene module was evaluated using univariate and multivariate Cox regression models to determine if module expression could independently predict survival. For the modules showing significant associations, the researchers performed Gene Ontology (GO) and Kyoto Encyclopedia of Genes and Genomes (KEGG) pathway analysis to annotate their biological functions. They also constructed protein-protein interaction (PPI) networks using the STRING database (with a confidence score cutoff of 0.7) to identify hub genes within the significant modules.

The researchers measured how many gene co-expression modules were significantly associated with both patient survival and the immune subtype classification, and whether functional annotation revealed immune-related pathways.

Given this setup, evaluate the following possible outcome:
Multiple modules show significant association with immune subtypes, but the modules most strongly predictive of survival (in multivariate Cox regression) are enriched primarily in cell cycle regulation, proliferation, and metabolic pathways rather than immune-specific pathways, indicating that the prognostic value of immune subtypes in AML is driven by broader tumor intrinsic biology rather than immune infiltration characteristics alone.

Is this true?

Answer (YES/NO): NO